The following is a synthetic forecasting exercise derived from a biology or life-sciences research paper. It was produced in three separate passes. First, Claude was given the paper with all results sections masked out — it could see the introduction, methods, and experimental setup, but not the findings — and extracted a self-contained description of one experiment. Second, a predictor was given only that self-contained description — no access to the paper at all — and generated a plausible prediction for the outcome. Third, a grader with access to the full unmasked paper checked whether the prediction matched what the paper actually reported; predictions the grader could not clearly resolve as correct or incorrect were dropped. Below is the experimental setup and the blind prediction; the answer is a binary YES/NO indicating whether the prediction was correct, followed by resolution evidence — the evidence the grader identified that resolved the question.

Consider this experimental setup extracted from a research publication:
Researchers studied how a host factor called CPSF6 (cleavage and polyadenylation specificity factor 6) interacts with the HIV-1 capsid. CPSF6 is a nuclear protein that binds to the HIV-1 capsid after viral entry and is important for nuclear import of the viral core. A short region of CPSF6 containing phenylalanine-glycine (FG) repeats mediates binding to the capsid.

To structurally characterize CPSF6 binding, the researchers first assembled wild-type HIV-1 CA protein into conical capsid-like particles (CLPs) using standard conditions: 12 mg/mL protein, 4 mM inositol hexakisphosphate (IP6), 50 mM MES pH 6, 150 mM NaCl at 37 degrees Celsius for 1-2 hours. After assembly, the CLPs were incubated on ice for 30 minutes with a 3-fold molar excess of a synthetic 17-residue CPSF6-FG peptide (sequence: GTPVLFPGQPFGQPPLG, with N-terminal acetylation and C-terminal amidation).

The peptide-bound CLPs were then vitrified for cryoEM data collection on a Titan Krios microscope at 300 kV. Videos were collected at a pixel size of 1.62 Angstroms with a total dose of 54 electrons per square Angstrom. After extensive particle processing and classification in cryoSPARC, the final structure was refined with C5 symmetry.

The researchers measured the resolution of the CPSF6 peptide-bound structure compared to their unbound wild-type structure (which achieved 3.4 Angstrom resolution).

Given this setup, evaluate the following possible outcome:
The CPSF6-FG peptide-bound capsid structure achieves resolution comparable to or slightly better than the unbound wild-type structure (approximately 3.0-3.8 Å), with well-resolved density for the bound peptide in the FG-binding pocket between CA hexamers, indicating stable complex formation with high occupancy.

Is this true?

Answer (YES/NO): NO